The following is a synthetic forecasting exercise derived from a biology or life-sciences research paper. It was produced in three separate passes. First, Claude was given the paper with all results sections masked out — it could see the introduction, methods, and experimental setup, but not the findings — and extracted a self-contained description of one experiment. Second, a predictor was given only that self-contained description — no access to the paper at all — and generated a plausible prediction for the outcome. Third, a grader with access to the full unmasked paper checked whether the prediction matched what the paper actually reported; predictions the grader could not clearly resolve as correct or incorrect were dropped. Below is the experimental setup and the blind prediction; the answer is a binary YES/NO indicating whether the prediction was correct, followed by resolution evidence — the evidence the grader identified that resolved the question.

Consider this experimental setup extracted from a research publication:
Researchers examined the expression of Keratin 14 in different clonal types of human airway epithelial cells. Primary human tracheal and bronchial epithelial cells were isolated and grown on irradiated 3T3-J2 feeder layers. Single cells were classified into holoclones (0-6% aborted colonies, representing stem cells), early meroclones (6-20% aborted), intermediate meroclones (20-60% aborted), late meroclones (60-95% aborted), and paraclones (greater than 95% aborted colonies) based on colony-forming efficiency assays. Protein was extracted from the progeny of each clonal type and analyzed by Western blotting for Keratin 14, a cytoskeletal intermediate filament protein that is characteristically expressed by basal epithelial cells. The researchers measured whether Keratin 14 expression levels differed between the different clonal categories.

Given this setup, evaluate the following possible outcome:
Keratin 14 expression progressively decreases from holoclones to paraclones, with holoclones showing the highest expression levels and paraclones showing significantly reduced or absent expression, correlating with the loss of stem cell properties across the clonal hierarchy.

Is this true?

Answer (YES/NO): NO